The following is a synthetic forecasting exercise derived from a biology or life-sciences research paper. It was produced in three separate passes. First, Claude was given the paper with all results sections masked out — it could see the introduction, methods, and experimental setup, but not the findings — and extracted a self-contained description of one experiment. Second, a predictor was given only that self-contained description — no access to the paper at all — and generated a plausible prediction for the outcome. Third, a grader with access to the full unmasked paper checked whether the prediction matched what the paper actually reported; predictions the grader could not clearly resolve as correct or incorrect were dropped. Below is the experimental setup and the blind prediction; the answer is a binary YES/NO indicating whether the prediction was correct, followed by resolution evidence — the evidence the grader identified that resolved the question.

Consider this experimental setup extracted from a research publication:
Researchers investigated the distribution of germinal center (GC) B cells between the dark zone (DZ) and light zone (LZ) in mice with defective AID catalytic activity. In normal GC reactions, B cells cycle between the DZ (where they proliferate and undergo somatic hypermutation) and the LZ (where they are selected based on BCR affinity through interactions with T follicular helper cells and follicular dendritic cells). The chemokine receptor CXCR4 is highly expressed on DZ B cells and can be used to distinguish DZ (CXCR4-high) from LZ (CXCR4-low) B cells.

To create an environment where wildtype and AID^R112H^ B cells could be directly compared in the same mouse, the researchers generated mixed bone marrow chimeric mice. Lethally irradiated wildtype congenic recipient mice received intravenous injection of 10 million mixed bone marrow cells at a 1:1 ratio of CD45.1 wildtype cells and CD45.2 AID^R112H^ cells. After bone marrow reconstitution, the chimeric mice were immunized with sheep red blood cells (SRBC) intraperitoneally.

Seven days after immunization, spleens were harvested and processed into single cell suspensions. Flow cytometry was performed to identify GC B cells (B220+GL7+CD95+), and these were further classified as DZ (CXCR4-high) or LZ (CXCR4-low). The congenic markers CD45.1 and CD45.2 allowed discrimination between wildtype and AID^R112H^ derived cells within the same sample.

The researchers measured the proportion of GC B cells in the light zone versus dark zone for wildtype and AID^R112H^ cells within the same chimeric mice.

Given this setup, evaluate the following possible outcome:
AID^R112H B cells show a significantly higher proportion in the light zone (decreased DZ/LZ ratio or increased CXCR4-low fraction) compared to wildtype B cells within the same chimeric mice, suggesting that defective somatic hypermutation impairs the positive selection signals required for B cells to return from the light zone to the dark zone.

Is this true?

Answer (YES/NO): YES